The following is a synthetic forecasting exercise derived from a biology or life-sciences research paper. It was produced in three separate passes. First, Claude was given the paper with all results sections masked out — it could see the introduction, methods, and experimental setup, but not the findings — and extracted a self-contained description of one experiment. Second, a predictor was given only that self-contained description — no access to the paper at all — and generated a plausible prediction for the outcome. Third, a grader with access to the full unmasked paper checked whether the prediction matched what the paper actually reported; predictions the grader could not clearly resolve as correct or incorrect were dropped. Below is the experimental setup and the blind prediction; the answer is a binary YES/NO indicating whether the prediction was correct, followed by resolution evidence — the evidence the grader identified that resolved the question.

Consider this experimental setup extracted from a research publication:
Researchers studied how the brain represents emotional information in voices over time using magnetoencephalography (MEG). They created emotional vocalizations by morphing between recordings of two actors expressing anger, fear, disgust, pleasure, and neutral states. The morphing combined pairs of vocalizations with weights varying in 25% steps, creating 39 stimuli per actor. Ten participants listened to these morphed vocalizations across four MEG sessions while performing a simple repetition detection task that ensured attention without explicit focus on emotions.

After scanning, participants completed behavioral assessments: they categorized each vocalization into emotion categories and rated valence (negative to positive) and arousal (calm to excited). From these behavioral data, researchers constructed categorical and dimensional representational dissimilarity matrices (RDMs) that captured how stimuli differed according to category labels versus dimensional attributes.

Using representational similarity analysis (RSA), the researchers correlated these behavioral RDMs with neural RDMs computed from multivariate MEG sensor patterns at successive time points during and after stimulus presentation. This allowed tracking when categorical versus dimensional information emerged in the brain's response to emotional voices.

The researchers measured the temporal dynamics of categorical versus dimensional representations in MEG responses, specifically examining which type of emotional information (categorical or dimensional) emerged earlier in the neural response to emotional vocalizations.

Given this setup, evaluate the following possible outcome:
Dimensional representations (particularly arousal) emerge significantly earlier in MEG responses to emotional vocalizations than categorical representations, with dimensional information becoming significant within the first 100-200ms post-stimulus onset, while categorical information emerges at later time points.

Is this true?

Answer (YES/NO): NO